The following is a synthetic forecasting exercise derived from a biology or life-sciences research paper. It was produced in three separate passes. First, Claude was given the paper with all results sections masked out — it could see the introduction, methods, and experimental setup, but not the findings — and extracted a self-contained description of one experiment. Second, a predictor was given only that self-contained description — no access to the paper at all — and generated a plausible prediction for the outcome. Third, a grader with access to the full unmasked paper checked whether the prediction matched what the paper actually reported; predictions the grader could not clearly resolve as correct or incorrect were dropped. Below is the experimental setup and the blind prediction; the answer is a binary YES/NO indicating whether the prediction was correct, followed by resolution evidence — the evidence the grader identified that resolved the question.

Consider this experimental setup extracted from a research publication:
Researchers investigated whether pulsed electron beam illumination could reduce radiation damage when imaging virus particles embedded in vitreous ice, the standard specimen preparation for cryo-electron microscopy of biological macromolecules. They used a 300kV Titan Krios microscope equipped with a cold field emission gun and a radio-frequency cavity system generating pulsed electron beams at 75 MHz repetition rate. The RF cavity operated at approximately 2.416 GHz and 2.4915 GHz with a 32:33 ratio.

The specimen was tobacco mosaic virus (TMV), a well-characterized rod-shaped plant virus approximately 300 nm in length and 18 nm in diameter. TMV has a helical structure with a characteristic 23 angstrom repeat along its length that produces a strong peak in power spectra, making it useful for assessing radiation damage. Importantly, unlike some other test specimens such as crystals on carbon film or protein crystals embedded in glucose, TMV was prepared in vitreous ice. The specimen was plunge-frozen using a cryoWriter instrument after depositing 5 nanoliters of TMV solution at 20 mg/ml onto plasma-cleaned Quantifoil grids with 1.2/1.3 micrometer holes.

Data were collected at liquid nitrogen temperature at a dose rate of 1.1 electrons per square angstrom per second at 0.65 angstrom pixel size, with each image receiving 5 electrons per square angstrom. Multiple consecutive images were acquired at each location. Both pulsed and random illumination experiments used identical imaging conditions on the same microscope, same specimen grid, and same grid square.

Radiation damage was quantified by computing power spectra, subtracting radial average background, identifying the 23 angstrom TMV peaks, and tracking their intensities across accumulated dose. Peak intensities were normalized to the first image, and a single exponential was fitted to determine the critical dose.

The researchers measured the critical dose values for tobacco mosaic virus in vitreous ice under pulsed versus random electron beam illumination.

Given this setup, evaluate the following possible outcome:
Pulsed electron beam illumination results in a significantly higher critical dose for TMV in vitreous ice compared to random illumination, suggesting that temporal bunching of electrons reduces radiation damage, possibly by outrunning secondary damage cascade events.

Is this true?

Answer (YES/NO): NO